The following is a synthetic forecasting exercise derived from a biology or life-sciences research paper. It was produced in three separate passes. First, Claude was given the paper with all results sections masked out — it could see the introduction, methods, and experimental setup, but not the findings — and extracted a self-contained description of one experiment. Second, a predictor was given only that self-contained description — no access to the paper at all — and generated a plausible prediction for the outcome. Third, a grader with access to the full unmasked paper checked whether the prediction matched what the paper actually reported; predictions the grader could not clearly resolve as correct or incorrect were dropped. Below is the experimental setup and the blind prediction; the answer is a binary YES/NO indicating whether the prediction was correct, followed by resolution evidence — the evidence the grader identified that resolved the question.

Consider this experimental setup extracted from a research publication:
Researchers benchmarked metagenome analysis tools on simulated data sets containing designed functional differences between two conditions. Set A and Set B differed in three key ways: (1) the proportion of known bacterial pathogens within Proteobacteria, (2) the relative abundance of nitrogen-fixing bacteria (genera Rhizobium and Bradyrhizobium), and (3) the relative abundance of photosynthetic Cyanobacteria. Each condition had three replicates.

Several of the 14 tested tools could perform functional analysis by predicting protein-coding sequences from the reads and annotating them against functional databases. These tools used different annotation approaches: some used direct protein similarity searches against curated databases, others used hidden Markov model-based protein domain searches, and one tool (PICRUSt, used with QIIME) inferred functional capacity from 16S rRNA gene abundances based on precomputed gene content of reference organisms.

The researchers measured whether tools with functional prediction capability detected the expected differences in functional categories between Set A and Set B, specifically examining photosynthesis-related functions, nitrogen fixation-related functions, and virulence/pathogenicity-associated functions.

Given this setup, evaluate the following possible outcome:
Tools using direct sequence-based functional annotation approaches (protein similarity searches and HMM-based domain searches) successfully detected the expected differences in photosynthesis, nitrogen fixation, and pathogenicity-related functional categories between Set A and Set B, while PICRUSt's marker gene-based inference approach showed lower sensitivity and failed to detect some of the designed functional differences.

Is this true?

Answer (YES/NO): NO